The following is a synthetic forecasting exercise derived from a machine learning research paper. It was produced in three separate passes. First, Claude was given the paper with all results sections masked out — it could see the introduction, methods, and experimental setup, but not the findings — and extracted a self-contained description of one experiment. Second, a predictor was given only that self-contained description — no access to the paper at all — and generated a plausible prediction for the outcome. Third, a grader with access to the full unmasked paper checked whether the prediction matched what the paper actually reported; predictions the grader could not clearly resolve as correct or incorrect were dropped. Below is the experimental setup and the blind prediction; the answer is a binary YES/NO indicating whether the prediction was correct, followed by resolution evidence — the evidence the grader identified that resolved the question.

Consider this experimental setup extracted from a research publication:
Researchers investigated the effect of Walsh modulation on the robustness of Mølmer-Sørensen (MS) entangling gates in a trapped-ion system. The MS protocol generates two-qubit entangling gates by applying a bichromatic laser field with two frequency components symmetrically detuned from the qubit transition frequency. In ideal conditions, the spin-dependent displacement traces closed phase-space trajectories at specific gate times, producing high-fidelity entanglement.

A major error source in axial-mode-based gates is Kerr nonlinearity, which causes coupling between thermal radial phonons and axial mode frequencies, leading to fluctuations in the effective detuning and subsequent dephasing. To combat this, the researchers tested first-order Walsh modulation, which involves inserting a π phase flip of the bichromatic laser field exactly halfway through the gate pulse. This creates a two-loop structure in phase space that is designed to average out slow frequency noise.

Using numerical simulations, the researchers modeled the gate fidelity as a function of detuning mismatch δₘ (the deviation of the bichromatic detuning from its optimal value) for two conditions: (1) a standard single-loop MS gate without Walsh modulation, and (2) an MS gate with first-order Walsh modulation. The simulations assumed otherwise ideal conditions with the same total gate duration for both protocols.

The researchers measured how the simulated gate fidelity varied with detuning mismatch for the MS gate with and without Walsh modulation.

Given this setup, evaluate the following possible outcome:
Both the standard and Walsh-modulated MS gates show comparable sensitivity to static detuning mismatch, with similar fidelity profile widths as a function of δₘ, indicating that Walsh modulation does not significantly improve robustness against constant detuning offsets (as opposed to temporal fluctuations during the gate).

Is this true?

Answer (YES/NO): NO